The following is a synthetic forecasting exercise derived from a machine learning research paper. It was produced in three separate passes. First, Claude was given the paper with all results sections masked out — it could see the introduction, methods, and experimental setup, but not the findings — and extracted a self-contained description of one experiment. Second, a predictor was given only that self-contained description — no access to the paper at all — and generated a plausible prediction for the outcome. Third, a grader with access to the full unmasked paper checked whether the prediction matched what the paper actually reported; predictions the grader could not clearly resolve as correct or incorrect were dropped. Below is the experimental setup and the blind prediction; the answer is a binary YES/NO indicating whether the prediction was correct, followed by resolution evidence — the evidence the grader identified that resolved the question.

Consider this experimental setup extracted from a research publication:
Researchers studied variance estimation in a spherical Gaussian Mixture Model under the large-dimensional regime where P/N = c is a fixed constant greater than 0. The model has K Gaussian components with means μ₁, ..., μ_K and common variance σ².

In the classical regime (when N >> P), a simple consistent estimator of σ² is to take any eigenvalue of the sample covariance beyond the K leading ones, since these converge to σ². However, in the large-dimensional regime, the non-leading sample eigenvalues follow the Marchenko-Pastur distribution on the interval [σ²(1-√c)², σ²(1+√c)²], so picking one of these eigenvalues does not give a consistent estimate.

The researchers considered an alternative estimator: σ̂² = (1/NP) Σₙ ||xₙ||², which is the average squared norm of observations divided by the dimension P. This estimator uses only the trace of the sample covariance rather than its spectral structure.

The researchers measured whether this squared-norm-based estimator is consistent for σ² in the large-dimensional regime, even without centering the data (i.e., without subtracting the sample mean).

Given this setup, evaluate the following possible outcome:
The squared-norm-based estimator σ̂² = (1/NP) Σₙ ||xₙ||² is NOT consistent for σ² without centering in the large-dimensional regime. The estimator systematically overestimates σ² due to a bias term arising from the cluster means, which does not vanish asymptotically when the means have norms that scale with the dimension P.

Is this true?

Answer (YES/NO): NO